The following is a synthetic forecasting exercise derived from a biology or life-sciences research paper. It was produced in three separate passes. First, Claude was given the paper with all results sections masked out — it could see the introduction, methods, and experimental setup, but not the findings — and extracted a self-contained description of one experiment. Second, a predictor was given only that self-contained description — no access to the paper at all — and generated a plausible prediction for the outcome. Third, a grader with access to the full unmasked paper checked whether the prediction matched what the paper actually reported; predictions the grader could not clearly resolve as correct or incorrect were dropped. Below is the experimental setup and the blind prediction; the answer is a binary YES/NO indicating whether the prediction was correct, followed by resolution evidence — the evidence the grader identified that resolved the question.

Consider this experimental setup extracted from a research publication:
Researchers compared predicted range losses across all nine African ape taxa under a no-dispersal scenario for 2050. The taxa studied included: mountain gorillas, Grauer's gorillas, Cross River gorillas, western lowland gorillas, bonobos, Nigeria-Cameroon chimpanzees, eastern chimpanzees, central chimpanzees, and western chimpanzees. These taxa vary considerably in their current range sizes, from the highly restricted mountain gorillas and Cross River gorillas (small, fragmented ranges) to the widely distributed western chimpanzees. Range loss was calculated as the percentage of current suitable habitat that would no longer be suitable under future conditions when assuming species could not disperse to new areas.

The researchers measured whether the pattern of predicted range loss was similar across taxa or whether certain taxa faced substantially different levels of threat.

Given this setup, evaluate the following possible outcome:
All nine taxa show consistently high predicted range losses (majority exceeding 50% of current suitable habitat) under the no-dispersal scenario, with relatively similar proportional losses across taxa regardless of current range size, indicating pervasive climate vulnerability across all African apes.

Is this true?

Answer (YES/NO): NO